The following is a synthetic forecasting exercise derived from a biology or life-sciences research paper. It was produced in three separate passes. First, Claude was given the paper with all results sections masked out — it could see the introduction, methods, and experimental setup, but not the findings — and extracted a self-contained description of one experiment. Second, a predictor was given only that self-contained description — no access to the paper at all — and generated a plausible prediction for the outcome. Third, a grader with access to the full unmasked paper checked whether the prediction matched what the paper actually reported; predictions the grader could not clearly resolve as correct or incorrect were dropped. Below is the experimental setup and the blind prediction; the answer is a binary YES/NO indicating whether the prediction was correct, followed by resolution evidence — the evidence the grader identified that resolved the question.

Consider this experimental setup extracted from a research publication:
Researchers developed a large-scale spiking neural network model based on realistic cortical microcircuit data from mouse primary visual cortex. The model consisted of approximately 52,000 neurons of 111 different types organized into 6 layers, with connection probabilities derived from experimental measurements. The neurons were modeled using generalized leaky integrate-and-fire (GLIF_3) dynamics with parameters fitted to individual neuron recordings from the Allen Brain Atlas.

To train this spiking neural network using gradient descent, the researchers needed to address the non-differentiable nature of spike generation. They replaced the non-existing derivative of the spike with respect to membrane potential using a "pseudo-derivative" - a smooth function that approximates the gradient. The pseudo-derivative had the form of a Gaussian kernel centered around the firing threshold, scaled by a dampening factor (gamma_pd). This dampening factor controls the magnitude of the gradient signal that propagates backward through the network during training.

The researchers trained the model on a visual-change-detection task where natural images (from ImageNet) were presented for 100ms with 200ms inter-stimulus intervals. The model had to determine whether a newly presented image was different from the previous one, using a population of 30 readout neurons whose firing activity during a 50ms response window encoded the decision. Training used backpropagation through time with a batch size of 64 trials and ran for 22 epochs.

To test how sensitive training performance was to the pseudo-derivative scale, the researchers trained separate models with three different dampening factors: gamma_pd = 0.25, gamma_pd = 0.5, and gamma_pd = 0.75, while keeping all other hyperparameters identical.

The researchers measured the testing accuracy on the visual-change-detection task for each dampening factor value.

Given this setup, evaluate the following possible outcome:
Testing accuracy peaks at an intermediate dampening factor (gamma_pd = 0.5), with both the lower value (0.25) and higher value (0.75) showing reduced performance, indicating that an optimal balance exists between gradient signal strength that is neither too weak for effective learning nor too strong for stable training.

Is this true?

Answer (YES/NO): YES